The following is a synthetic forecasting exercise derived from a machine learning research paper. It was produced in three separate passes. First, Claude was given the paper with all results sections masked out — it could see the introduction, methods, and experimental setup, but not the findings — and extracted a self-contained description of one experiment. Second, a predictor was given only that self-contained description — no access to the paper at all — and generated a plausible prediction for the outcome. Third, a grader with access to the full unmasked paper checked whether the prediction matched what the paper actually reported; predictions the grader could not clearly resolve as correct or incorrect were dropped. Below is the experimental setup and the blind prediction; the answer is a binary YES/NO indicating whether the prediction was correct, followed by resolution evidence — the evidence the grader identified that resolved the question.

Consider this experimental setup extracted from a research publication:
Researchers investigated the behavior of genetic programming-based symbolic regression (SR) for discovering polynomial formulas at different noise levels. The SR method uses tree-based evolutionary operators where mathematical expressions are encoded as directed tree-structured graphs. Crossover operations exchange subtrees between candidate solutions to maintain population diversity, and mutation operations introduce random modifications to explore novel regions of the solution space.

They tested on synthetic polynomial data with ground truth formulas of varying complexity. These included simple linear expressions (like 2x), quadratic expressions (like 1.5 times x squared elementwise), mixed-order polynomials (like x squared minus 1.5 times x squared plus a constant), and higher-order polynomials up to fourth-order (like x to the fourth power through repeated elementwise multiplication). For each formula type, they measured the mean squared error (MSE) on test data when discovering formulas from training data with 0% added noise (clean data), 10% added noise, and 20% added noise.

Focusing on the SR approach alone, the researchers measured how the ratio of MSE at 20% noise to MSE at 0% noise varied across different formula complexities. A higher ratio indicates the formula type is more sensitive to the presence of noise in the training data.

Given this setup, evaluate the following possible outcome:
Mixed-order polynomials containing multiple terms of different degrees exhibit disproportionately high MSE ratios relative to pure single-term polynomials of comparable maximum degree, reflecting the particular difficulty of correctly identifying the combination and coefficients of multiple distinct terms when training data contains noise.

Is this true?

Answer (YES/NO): NO